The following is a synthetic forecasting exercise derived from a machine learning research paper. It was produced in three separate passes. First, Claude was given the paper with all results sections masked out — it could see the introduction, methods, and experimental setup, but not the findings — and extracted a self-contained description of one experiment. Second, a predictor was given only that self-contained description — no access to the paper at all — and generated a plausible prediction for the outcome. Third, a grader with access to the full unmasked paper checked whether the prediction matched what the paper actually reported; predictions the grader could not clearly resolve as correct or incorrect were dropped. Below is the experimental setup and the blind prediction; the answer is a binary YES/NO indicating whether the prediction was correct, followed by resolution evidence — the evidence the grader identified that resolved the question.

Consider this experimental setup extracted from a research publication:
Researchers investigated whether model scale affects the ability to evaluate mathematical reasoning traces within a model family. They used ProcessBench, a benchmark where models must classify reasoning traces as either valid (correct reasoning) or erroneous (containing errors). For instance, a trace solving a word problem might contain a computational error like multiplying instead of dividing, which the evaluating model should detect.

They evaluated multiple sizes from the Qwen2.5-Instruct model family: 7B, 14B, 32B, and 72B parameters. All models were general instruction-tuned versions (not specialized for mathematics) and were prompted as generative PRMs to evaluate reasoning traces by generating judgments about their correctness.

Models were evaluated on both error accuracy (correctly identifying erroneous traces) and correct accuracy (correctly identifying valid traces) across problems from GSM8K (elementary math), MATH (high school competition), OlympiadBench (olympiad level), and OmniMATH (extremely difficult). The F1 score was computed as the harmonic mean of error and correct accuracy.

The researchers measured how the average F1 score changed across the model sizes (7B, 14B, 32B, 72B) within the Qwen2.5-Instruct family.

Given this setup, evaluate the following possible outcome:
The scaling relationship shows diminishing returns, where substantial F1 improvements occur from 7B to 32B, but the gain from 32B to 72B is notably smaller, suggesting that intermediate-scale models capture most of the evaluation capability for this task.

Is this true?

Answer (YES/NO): NO